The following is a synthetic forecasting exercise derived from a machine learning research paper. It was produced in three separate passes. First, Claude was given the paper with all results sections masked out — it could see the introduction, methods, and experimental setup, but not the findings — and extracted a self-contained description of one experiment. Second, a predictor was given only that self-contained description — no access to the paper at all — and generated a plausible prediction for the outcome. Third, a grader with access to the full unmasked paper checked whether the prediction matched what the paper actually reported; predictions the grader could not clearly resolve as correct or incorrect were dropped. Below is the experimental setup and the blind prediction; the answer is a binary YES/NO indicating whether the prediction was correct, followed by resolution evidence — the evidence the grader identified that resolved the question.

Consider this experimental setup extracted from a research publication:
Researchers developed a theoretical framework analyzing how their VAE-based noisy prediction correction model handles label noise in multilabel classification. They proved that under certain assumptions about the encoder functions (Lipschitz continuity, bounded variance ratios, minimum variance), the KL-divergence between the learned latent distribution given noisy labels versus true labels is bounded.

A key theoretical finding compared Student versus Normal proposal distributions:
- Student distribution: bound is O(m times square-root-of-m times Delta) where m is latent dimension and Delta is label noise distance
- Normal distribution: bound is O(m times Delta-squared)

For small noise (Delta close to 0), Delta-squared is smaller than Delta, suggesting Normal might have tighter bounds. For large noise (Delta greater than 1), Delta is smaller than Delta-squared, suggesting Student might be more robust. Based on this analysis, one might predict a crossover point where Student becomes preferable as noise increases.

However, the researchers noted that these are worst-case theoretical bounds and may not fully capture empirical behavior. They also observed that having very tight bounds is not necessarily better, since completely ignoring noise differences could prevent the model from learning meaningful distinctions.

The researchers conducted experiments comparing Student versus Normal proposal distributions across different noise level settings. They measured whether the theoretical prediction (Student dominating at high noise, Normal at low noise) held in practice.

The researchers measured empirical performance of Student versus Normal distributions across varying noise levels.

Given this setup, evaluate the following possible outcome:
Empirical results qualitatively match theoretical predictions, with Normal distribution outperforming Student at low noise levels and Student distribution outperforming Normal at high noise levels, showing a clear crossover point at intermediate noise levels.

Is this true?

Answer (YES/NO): NO